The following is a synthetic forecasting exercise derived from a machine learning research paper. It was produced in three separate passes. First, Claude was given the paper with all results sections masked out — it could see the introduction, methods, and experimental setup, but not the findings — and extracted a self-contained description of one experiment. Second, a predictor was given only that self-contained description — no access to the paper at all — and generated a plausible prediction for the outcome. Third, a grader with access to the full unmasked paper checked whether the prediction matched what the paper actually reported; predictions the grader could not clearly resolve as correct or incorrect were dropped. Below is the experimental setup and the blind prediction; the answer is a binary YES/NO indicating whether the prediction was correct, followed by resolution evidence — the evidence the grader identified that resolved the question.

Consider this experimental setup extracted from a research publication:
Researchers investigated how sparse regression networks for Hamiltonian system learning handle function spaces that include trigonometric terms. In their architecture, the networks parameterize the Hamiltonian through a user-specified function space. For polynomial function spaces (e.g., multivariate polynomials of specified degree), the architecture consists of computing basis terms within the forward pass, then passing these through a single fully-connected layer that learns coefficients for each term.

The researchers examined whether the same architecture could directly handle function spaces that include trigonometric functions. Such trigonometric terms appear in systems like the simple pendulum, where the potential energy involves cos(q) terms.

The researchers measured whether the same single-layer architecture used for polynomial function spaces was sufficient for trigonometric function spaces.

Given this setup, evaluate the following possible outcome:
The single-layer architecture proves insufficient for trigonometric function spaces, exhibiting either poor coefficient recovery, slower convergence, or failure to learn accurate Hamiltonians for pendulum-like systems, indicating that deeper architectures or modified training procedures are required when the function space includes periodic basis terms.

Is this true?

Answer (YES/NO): YES